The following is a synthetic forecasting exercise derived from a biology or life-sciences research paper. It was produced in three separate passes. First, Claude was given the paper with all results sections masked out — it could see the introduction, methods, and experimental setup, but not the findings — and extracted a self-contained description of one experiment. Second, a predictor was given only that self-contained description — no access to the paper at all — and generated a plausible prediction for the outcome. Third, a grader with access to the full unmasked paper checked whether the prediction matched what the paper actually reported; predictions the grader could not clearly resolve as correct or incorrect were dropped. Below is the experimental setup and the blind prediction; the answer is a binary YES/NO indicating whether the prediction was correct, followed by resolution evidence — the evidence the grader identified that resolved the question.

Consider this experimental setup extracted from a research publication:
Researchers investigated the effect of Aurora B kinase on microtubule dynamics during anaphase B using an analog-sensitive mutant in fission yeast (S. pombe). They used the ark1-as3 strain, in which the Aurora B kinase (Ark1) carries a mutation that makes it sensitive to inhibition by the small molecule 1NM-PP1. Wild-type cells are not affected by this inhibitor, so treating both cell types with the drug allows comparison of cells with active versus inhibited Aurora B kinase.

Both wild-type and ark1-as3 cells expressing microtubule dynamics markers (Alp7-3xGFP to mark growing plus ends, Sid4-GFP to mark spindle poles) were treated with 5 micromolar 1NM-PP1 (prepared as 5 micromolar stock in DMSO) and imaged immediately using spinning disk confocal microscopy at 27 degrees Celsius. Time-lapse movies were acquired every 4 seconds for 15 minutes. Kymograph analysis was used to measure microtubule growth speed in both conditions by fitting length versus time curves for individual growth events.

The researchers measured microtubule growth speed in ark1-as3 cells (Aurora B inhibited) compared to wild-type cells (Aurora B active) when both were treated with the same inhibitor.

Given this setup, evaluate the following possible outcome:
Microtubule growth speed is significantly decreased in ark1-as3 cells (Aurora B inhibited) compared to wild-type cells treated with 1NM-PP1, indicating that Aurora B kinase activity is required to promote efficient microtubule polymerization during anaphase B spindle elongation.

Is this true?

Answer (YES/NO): NO